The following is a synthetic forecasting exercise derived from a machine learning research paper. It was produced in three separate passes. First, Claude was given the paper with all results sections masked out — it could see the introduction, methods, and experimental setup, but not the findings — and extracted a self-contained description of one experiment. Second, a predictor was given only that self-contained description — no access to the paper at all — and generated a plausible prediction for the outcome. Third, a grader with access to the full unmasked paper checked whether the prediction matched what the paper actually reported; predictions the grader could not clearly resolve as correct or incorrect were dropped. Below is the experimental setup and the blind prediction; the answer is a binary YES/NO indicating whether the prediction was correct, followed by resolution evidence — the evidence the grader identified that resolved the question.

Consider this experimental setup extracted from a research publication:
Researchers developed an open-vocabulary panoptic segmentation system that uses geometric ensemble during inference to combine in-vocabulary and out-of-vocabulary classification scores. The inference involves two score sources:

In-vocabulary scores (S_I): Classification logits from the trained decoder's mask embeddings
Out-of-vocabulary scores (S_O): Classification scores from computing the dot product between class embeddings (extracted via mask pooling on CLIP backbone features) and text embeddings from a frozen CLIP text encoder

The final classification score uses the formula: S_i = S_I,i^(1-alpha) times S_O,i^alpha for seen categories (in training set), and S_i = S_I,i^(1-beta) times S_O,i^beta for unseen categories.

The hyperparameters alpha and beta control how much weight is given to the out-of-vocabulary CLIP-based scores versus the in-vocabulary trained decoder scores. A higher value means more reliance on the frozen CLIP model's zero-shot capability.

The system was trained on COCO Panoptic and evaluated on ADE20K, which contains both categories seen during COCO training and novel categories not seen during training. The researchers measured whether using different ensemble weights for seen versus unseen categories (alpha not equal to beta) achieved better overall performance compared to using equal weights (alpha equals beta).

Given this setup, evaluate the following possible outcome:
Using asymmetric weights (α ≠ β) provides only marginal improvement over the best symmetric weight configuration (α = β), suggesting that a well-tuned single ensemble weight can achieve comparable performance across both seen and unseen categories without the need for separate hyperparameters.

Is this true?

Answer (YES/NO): NO